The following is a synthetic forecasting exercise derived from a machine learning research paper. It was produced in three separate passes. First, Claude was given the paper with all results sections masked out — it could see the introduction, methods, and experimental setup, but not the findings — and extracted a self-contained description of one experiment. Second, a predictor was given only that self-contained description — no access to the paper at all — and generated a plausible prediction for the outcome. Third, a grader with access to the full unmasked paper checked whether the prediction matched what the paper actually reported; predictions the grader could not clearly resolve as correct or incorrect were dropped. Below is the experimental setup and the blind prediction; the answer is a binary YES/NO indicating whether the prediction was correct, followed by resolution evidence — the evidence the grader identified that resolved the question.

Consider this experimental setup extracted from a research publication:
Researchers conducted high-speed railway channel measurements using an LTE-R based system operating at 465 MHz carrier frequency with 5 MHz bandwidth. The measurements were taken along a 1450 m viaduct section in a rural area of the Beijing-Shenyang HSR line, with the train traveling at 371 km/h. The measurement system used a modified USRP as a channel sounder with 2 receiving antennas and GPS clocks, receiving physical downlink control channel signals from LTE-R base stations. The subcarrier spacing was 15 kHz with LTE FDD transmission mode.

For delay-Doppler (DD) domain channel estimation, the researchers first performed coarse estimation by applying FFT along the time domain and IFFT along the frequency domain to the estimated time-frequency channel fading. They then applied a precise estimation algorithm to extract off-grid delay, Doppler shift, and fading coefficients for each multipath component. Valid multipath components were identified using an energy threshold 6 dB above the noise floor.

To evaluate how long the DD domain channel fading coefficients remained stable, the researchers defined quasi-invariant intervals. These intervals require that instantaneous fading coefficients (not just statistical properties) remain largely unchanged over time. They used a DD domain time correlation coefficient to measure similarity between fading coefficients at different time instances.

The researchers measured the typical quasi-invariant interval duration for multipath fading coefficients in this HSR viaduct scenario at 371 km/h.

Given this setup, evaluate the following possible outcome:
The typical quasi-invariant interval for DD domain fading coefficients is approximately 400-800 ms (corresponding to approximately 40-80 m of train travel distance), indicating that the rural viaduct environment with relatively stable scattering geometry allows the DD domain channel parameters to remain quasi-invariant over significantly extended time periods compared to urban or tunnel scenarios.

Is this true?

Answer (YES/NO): NO